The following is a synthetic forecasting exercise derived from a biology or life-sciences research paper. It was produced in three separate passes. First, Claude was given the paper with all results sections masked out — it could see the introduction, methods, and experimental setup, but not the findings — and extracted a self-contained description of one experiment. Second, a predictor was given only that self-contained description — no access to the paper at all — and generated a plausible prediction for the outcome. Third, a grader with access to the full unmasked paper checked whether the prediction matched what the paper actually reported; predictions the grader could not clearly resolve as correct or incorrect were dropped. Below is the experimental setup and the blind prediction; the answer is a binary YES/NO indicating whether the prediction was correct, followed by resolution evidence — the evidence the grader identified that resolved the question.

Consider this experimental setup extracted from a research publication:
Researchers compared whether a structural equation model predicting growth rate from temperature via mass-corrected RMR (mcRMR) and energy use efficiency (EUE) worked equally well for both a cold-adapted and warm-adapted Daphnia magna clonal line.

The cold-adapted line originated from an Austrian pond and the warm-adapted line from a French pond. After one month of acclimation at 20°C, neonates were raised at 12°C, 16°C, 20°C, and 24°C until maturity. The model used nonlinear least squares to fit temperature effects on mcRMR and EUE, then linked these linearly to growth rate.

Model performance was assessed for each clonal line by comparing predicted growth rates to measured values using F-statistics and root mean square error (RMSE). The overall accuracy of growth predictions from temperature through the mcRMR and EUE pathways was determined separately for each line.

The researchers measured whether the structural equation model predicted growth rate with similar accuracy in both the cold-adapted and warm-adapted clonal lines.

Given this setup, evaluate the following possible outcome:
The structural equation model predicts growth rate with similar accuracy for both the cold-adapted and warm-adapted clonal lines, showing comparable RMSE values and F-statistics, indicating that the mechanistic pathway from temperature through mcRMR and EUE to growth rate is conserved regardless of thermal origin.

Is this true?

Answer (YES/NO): NO